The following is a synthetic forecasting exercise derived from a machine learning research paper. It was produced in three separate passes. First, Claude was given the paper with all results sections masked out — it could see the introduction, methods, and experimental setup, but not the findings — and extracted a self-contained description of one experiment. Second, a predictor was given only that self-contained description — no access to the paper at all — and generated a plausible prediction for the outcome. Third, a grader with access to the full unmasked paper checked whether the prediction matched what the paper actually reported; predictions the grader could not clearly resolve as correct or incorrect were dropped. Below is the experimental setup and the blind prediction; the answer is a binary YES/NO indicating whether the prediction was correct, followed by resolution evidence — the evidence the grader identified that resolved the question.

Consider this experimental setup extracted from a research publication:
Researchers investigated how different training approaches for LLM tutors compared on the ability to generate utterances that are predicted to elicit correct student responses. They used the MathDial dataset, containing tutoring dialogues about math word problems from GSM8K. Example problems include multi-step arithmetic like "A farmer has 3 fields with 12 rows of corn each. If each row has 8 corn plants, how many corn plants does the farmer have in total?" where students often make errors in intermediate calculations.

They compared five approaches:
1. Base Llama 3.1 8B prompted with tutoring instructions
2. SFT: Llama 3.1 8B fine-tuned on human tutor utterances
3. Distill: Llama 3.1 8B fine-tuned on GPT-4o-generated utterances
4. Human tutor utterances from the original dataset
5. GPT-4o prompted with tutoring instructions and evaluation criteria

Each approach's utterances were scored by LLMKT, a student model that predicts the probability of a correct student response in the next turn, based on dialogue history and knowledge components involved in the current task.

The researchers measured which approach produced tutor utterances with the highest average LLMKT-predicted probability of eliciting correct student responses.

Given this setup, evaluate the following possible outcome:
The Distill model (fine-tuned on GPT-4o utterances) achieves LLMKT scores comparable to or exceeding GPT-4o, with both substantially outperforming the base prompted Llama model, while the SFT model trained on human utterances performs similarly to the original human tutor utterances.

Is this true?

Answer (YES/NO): NO